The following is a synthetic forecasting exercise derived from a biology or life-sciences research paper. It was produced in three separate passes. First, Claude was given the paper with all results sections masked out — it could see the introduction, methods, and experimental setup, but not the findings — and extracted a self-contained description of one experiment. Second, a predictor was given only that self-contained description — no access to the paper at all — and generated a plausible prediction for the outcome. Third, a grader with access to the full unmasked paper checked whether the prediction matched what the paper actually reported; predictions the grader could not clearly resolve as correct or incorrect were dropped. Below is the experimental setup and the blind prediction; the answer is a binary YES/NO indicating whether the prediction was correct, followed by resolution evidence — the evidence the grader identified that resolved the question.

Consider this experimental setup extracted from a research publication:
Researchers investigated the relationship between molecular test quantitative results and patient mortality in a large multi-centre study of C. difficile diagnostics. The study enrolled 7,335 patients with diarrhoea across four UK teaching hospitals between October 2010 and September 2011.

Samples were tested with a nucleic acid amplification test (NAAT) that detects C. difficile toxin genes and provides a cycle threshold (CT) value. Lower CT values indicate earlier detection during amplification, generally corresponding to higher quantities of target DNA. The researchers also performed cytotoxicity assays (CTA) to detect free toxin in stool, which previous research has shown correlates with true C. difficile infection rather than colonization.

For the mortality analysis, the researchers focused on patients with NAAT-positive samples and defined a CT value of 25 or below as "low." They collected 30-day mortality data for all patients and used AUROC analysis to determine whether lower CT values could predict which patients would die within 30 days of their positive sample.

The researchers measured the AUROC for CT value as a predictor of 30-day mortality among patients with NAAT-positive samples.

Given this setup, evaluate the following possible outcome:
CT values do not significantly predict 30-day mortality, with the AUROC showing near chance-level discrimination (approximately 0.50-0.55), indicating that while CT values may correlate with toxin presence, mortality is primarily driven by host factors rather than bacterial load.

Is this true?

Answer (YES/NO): NO